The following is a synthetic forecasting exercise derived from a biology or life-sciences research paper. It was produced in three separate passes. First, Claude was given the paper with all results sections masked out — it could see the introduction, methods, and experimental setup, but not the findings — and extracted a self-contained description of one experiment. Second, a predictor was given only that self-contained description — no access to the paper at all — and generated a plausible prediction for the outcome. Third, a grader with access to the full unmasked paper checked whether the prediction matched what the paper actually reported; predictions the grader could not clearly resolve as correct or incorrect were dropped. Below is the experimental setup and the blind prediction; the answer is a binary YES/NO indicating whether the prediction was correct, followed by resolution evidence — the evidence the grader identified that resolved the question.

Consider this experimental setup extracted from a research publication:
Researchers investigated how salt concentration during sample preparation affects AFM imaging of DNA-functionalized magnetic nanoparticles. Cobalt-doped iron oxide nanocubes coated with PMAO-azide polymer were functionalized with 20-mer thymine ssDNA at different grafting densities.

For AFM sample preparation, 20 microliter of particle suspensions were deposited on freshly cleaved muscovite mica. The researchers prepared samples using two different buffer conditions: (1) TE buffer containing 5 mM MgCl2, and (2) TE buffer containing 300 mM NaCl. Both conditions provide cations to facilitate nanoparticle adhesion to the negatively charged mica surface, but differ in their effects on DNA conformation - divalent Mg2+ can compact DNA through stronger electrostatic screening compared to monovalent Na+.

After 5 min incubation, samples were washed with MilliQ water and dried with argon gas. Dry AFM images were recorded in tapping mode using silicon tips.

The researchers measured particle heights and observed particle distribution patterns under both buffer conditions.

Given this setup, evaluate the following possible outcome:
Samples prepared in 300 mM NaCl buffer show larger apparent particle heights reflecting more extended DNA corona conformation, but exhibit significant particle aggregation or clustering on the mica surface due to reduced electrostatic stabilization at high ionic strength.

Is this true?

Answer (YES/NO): NO